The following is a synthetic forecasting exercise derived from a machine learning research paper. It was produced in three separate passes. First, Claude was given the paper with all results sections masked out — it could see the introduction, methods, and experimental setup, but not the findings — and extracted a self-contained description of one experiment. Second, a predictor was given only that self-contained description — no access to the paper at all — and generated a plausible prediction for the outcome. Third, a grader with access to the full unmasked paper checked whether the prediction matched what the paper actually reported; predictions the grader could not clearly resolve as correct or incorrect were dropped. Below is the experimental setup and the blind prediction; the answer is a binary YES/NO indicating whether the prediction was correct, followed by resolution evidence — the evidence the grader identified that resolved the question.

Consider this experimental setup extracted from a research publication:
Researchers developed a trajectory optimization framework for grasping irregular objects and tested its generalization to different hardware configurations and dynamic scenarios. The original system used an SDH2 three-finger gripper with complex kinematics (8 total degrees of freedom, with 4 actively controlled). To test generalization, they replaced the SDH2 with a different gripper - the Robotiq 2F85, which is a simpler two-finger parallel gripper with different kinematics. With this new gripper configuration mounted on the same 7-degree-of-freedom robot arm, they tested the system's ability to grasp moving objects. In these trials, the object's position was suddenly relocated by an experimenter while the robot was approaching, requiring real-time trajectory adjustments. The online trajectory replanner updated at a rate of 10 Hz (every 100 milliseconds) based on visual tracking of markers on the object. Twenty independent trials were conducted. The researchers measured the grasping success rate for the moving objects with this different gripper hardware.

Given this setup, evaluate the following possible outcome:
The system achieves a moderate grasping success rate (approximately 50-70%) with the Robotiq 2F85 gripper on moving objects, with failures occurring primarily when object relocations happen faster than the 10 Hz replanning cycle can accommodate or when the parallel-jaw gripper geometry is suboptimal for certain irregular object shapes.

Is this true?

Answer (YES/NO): NO